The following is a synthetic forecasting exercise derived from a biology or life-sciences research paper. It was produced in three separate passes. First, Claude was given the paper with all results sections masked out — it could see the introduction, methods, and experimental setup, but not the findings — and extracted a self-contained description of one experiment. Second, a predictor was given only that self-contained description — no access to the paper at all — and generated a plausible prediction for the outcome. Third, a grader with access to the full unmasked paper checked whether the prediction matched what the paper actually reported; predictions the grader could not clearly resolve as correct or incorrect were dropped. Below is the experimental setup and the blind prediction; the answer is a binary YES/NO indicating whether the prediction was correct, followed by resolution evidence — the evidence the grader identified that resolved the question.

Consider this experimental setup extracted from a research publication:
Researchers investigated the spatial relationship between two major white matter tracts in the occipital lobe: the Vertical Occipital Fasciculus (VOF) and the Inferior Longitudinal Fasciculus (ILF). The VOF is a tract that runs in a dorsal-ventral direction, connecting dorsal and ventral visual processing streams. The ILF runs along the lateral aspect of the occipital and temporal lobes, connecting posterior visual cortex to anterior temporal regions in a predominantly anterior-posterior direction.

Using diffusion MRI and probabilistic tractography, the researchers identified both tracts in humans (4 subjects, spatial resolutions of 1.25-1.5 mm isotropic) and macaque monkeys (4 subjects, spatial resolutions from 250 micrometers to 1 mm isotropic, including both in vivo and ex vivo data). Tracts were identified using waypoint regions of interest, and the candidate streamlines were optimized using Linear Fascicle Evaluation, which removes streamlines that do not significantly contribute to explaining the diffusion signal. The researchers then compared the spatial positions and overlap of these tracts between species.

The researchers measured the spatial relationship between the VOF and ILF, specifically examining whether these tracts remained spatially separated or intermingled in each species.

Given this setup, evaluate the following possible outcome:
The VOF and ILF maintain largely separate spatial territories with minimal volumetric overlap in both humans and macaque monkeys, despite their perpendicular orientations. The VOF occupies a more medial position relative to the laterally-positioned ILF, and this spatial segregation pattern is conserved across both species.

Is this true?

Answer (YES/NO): NO